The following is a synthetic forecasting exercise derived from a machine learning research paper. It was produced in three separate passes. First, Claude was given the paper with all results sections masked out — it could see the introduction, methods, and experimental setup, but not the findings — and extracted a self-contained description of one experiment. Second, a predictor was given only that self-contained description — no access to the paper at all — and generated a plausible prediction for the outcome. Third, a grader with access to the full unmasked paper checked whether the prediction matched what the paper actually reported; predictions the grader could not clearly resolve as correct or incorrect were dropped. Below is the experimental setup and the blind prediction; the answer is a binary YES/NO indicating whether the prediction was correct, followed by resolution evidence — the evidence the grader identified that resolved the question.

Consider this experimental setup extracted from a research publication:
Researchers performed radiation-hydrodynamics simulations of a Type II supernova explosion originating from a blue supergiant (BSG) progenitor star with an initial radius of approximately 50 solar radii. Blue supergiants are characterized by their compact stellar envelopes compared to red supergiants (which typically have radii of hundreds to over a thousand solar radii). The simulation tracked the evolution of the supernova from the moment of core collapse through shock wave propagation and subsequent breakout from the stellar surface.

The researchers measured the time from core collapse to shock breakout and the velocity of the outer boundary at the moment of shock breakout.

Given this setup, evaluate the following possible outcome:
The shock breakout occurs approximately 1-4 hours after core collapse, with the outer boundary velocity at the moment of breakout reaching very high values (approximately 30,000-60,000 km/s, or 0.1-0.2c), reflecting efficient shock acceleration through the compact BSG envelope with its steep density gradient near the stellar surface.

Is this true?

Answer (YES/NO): YES